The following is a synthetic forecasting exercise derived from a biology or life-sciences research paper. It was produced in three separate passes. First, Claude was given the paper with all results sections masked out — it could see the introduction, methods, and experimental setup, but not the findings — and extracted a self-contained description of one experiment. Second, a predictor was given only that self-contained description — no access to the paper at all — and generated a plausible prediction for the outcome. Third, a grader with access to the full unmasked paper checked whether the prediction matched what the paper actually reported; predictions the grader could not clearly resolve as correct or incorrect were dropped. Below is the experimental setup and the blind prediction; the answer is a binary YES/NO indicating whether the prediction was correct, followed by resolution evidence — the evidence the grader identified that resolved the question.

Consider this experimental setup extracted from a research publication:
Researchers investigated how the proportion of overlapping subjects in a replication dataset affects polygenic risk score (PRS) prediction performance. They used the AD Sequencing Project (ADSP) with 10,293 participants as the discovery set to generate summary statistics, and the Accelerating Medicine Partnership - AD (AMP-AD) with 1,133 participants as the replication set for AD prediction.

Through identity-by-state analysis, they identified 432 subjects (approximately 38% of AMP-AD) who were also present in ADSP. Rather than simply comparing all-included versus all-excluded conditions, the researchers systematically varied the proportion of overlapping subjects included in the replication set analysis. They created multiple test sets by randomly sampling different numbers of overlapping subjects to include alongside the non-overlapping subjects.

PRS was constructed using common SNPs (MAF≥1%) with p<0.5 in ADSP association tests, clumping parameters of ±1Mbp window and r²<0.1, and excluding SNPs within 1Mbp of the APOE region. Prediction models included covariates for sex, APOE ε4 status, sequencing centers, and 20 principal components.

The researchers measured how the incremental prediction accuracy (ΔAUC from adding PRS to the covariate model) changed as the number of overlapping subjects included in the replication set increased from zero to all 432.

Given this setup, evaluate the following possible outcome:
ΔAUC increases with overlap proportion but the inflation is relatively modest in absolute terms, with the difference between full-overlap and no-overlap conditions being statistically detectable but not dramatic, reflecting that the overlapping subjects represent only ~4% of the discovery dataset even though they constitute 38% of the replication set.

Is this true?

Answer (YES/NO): NO